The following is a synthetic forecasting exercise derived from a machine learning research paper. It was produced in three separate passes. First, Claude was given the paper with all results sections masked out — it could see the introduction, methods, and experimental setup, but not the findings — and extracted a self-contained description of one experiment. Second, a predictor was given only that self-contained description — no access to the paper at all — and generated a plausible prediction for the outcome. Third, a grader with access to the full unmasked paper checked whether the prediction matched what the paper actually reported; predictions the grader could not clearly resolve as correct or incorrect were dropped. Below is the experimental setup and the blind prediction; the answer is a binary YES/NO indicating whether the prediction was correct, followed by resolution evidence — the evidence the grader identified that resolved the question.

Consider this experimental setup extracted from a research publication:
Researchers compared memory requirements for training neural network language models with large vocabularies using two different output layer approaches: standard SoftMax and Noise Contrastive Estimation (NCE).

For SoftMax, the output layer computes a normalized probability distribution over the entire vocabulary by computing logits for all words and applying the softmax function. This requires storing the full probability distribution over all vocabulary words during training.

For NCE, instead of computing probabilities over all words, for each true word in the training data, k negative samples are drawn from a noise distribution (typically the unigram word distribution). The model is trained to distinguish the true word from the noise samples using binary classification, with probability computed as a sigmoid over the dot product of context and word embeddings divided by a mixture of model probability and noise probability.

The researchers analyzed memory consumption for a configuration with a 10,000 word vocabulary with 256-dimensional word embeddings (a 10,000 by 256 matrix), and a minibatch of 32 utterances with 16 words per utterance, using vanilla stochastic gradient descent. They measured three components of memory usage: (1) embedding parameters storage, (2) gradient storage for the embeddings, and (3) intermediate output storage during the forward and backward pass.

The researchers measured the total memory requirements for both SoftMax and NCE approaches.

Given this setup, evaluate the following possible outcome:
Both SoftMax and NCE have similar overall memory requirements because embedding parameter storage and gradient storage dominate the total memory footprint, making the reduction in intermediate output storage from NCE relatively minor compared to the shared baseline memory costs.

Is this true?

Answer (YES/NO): NO